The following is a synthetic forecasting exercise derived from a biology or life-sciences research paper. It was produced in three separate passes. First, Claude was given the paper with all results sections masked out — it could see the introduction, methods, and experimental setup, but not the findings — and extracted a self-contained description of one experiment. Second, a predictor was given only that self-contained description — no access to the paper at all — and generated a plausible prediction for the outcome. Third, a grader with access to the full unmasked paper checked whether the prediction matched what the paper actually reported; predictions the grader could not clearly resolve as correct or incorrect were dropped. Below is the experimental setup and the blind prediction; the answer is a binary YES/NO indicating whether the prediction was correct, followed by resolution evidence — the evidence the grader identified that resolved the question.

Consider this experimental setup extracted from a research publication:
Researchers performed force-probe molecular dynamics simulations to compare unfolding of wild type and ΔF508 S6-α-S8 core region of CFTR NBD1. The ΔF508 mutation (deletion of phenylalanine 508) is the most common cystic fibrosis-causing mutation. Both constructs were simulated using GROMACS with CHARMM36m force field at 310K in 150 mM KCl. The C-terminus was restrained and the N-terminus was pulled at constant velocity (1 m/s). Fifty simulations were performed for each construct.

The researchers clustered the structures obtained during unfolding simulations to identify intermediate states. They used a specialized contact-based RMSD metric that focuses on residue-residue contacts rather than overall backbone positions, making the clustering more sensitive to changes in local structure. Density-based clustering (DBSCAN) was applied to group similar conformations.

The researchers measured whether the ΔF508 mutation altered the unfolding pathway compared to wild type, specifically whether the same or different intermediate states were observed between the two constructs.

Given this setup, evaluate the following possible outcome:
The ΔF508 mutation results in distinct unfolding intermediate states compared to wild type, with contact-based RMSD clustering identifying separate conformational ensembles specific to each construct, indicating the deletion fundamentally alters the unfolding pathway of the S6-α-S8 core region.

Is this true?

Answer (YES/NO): NO